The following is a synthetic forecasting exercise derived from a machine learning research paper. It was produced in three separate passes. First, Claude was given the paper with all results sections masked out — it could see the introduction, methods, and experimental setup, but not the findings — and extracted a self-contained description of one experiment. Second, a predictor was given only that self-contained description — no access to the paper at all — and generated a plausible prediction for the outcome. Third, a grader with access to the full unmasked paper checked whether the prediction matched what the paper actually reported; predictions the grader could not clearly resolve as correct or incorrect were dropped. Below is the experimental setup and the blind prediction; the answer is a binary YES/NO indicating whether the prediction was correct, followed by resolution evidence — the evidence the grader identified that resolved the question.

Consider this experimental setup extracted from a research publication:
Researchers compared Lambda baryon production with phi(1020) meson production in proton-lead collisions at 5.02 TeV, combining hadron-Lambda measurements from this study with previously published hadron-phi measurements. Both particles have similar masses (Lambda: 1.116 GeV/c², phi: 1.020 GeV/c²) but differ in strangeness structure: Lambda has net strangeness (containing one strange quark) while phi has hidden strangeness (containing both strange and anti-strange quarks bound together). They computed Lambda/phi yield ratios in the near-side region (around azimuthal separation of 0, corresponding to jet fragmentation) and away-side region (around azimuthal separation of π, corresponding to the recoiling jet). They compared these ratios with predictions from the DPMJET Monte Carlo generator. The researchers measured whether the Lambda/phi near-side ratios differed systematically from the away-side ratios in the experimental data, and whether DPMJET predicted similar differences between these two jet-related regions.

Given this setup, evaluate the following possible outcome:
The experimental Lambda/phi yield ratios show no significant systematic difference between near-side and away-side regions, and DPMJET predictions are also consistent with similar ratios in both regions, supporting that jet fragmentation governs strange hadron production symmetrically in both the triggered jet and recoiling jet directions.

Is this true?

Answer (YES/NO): NO